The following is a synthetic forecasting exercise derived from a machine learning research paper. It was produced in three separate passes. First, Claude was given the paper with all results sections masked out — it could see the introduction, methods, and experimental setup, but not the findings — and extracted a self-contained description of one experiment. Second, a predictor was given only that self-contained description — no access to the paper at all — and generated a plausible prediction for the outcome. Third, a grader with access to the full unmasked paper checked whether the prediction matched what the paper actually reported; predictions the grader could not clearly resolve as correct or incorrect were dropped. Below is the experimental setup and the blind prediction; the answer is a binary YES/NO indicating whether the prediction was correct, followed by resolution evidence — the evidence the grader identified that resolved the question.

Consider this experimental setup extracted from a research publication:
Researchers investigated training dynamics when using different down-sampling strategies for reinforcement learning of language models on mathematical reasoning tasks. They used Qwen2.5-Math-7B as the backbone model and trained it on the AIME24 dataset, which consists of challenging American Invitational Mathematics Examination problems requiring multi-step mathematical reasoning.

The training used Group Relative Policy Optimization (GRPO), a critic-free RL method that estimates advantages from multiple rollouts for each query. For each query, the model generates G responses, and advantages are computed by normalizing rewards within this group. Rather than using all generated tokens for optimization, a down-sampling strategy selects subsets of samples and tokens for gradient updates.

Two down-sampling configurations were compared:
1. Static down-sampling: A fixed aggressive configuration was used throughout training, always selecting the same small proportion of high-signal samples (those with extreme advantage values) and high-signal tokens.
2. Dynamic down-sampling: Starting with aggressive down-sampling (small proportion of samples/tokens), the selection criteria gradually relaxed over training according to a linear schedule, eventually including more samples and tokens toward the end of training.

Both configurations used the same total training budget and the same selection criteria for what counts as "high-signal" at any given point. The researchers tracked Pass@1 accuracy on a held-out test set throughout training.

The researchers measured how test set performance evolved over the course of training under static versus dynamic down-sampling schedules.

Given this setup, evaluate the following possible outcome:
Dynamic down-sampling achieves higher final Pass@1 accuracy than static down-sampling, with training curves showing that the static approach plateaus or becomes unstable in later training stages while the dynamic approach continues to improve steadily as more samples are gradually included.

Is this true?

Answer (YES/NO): YES